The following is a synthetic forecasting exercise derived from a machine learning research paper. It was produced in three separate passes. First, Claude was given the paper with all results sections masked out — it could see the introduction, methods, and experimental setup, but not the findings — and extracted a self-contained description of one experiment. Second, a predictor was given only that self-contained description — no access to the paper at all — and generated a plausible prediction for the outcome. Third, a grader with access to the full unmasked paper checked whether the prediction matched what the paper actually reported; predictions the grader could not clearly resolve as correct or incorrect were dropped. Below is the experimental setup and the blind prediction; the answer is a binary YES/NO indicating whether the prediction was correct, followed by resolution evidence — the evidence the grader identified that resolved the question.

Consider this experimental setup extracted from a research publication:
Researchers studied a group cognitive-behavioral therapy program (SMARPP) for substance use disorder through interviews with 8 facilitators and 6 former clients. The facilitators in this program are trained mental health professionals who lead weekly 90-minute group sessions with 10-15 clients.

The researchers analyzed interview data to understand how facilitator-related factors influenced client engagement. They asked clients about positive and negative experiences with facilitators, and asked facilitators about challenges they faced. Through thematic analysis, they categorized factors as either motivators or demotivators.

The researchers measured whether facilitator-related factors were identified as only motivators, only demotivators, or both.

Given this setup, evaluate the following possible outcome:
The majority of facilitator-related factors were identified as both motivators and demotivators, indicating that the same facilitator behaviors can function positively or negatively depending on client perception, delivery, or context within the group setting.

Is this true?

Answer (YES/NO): NO